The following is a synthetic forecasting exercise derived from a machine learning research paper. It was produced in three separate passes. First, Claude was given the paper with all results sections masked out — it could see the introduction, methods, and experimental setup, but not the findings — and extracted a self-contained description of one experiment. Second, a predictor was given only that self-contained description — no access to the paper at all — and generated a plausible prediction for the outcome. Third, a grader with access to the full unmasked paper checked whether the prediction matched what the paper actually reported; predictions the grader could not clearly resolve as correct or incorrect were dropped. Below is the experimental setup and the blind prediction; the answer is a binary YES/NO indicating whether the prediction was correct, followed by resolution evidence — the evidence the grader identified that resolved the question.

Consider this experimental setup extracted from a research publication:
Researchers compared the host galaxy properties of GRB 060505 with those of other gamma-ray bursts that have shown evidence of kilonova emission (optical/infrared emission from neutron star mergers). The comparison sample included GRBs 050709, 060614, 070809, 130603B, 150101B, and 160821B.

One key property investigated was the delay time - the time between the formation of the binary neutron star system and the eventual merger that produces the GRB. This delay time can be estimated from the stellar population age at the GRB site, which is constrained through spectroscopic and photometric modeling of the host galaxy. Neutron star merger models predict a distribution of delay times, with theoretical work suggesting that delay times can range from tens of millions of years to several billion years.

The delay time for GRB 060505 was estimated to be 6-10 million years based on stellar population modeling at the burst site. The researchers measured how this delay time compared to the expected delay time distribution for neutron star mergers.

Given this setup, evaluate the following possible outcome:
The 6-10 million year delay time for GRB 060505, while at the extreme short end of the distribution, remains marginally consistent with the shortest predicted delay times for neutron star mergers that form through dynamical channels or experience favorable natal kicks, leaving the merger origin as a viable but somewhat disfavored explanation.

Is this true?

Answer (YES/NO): NO